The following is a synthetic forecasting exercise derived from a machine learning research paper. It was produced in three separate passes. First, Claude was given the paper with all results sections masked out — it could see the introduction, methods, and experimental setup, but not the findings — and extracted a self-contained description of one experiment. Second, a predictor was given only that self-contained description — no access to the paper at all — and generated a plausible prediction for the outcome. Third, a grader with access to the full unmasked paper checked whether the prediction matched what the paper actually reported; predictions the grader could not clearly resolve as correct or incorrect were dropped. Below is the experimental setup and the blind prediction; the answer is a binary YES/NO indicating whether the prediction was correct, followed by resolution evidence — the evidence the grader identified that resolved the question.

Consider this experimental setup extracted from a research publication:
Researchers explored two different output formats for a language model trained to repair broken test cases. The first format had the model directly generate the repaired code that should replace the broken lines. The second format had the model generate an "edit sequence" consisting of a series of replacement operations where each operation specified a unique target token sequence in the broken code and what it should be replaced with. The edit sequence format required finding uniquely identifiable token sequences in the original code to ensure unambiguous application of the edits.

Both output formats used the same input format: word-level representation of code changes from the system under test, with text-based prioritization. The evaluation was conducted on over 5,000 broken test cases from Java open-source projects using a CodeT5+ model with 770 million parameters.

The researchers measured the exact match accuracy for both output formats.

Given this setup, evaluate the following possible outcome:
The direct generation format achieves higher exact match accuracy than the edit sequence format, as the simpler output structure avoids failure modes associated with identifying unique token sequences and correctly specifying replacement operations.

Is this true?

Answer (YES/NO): YES